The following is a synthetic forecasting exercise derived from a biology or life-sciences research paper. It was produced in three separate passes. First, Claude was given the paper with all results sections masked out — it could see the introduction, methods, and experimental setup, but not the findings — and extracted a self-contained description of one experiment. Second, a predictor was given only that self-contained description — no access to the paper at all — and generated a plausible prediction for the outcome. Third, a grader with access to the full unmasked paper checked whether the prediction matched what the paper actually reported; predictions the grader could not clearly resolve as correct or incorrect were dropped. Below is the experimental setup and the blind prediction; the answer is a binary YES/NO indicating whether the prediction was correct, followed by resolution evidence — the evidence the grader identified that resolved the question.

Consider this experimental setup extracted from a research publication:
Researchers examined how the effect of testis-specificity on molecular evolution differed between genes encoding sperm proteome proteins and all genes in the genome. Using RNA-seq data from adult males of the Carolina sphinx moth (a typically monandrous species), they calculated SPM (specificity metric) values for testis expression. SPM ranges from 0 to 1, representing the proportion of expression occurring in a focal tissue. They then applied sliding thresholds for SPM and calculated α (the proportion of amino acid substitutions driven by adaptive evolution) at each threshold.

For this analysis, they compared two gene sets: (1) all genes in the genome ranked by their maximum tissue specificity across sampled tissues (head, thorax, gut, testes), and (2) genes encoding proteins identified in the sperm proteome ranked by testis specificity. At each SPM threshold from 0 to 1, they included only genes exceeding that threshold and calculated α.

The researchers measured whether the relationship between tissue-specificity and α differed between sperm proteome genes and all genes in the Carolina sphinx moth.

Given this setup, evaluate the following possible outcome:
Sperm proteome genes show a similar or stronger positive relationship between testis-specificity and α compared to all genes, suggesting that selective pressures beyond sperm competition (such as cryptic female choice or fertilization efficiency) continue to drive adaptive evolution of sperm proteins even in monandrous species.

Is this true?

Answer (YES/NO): NO